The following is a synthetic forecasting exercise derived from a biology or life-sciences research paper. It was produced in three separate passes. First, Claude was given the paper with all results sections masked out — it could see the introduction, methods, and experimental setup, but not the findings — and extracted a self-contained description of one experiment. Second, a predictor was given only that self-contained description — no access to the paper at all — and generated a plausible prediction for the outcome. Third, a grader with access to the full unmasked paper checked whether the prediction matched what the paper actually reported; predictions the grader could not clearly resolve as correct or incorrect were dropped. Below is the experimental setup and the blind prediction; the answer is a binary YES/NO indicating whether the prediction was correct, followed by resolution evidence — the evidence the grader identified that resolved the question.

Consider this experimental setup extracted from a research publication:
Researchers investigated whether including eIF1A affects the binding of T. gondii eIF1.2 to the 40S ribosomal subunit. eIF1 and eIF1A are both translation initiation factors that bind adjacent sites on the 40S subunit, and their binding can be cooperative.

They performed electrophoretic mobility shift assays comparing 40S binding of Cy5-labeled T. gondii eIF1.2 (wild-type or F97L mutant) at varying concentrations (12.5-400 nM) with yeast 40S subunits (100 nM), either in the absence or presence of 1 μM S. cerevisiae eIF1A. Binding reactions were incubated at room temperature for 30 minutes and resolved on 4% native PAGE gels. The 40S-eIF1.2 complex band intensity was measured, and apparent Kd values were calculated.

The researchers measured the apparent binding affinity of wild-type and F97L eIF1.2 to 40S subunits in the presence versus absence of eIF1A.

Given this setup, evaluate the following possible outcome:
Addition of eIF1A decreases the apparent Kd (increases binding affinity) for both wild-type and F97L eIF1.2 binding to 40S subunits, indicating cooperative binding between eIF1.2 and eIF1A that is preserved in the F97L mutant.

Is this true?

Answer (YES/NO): NO